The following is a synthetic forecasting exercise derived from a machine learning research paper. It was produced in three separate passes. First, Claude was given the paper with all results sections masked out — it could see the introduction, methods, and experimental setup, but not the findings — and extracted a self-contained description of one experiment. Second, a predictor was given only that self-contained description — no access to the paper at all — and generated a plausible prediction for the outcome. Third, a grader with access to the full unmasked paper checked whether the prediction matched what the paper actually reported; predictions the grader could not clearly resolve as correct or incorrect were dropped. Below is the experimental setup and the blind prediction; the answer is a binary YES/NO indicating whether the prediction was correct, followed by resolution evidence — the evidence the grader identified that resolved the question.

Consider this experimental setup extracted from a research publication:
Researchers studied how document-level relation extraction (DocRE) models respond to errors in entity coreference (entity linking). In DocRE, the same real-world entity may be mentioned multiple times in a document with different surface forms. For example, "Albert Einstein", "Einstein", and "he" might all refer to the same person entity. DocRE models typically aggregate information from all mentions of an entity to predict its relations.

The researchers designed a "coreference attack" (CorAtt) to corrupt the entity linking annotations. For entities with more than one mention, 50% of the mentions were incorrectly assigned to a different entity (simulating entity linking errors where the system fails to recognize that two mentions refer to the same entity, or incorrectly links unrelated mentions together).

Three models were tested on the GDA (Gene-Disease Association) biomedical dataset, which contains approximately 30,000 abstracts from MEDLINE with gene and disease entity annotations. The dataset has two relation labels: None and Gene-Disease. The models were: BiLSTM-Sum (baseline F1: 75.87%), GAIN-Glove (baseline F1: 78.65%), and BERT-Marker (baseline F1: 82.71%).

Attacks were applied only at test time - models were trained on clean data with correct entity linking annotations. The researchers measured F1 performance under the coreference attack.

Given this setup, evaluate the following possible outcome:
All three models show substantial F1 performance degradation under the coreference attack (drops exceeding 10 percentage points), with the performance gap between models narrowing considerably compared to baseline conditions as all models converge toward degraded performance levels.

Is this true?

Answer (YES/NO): NO